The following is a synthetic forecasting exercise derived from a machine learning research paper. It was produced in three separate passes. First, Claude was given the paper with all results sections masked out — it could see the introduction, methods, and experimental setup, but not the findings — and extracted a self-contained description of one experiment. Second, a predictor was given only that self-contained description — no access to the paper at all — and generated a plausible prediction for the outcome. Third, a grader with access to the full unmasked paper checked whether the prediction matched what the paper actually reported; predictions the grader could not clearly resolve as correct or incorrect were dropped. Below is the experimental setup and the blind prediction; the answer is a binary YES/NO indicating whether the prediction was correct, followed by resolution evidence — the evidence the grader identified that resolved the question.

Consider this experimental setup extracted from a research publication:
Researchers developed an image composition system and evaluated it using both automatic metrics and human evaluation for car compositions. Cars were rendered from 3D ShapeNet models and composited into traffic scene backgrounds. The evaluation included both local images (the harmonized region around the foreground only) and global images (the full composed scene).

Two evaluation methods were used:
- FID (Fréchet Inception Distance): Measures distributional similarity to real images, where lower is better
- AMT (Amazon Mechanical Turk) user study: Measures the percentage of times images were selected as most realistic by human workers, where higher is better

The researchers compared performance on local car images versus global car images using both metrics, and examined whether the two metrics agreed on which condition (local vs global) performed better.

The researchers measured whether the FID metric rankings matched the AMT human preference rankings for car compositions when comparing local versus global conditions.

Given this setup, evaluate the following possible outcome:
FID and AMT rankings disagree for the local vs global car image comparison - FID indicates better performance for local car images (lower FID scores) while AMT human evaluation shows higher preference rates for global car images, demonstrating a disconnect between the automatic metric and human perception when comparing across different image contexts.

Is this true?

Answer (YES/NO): NO